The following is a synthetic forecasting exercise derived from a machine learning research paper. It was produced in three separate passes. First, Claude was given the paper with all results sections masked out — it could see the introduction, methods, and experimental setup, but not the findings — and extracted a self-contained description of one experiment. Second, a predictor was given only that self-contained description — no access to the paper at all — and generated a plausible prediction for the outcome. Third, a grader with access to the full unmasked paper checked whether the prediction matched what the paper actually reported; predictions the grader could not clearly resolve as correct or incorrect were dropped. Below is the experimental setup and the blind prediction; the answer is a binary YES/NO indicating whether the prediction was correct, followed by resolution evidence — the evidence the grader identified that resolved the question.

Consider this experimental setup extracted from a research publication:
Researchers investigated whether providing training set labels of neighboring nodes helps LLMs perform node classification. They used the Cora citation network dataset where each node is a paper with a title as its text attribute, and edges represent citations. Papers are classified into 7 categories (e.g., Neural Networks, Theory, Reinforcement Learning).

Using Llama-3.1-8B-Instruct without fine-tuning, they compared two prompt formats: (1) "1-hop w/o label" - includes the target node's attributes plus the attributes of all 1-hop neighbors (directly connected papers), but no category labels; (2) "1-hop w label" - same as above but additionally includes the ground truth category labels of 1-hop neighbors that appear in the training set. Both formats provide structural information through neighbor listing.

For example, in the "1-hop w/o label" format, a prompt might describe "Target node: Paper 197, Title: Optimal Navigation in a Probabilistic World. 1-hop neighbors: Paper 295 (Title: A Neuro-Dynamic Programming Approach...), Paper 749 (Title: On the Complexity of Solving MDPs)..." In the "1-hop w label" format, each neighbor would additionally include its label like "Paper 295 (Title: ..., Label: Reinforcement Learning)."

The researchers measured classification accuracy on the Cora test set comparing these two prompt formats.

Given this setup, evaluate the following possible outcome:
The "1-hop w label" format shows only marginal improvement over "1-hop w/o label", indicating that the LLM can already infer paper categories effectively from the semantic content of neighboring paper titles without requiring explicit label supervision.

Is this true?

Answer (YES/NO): NO